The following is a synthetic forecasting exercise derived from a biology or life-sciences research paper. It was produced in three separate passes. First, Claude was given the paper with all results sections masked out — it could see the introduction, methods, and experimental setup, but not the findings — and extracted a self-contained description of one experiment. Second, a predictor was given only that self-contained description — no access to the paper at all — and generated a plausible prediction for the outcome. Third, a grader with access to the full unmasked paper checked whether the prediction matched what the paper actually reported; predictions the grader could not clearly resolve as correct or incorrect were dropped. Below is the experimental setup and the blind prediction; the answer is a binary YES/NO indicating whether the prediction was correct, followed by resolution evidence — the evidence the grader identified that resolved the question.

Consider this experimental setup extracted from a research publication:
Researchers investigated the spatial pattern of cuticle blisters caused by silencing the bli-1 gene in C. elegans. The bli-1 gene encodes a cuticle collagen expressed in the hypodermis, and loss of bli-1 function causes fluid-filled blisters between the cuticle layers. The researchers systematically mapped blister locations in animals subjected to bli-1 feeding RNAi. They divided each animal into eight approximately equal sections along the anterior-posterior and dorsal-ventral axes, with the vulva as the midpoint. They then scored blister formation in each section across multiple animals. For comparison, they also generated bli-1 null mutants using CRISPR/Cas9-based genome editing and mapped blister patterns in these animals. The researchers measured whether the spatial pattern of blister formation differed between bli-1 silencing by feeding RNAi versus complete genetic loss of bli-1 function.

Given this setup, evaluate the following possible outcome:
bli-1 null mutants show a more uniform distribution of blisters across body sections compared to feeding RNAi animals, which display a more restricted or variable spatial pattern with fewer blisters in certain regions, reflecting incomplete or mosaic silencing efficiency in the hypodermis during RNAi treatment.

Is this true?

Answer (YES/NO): YES